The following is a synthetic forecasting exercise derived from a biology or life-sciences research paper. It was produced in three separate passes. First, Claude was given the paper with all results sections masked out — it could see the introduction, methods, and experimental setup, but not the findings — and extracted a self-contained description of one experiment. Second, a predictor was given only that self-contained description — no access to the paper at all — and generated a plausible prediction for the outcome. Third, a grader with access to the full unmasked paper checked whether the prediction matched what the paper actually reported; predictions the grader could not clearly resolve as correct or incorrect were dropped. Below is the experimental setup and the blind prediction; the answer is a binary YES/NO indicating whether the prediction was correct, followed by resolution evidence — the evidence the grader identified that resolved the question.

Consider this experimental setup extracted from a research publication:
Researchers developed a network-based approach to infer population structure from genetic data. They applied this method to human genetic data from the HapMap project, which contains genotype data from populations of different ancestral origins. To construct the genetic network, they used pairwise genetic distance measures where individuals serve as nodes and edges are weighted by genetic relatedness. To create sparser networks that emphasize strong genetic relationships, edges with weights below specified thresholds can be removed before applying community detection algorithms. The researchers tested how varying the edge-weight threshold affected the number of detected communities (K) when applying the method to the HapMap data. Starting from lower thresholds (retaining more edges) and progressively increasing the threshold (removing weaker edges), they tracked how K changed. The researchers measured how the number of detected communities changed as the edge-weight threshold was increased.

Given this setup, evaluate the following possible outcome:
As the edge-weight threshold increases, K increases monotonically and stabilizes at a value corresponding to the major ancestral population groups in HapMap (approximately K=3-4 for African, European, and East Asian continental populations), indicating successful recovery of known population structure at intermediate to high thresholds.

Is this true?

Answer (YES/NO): NO